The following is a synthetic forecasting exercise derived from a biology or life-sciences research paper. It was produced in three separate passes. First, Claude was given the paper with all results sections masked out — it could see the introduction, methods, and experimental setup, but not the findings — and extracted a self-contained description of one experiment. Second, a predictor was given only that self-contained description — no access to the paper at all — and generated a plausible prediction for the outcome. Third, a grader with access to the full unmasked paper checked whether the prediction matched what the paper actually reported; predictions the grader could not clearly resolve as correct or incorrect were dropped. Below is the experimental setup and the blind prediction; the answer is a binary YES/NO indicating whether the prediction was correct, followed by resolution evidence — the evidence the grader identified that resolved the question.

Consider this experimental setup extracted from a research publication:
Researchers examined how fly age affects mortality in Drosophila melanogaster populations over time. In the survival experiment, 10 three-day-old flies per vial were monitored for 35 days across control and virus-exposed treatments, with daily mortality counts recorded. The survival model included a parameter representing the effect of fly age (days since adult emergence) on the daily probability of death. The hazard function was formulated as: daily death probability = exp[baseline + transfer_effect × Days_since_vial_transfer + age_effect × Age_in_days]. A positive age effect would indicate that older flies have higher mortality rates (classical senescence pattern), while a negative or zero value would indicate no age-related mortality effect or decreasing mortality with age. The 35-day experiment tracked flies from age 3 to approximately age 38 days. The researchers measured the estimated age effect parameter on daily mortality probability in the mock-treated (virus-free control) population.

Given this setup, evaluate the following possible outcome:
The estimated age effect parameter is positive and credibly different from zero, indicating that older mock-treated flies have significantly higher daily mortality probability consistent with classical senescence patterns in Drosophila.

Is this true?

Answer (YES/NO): YES